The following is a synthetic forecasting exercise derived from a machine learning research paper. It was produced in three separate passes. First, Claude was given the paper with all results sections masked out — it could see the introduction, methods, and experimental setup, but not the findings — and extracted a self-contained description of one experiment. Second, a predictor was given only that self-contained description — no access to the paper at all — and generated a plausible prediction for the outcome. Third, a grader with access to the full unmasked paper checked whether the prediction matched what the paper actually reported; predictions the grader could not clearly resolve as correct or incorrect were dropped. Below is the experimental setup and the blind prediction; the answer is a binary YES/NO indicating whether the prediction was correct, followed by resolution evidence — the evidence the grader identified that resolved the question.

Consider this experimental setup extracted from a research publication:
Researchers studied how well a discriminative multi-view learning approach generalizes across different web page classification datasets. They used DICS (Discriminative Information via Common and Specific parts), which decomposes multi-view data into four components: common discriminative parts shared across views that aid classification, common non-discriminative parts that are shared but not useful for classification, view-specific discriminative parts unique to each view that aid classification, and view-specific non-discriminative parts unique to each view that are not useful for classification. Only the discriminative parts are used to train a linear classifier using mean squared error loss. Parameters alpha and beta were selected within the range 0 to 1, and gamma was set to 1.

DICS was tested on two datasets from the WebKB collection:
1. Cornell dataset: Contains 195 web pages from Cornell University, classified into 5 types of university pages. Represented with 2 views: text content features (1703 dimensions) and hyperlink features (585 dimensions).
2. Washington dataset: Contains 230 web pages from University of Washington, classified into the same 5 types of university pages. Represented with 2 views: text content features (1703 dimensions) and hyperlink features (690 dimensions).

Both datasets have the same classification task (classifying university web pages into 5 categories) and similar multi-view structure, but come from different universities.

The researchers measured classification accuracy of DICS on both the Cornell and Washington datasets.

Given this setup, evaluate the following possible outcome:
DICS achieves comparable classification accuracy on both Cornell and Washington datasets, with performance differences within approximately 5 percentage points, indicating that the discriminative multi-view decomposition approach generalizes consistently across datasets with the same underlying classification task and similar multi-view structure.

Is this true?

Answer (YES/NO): YES